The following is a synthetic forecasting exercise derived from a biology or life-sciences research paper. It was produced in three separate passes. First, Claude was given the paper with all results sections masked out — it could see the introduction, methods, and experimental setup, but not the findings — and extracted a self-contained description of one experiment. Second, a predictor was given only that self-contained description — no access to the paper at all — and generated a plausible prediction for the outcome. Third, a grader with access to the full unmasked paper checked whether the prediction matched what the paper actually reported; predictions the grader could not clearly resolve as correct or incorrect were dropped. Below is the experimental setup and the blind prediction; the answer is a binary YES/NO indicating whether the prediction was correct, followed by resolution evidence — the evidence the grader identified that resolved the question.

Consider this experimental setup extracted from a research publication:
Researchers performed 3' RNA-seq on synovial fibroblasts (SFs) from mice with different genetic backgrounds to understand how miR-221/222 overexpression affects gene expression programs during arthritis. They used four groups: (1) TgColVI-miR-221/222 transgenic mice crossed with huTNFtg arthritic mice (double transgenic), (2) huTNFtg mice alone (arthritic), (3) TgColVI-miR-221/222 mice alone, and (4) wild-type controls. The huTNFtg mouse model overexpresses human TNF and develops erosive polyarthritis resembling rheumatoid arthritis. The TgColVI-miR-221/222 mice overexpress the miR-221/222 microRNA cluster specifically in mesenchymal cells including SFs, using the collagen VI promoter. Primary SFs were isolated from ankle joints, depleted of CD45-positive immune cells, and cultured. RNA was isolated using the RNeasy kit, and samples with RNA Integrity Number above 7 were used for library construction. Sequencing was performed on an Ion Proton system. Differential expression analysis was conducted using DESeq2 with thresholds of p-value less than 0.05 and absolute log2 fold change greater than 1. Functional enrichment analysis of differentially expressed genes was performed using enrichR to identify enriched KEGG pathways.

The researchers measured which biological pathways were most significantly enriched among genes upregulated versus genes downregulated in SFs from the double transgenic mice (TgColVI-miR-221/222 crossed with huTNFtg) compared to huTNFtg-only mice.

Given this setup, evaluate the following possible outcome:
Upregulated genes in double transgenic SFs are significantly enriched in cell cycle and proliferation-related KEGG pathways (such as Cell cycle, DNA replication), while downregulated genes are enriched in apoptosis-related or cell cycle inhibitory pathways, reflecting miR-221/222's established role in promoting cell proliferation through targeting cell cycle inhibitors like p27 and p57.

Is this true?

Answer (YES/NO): NO